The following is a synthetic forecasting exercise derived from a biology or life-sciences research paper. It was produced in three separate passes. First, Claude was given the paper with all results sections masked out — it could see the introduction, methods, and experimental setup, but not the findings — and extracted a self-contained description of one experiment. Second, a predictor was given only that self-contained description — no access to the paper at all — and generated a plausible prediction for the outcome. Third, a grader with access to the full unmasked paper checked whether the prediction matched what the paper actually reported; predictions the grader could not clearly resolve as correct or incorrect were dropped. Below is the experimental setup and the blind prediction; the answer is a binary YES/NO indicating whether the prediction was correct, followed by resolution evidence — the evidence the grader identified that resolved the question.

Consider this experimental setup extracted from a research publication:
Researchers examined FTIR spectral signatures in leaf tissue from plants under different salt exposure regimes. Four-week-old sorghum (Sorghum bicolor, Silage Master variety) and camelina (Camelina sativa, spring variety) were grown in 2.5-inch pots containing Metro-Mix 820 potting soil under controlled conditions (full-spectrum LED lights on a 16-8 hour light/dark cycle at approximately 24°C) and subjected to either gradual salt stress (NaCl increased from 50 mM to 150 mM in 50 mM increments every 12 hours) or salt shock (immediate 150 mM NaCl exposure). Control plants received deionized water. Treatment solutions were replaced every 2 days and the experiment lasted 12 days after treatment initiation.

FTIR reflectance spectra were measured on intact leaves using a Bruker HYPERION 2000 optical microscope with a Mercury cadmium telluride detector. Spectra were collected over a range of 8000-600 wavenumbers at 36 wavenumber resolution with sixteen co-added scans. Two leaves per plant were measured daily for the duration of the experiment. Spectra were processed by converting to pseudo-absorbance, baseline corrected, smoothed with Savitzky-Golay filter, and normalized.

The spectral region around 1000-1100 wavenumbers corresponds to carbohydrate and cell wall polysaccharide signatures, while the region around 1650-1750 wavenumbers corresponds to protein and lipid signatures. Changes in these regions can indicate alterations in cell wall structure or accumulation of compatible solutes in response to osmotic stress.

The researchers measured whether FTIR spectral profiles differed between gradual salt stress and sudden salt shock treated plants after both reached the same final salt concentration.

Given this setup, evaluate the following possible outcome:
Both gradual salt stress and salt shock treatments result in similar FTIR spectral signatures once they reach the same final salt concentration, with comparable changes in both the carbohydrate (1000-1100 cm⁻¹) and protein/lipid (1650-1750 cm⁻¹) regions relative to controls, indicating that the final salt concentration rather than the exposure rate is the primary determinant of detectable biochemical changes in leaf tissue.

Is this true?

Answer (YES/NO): NO